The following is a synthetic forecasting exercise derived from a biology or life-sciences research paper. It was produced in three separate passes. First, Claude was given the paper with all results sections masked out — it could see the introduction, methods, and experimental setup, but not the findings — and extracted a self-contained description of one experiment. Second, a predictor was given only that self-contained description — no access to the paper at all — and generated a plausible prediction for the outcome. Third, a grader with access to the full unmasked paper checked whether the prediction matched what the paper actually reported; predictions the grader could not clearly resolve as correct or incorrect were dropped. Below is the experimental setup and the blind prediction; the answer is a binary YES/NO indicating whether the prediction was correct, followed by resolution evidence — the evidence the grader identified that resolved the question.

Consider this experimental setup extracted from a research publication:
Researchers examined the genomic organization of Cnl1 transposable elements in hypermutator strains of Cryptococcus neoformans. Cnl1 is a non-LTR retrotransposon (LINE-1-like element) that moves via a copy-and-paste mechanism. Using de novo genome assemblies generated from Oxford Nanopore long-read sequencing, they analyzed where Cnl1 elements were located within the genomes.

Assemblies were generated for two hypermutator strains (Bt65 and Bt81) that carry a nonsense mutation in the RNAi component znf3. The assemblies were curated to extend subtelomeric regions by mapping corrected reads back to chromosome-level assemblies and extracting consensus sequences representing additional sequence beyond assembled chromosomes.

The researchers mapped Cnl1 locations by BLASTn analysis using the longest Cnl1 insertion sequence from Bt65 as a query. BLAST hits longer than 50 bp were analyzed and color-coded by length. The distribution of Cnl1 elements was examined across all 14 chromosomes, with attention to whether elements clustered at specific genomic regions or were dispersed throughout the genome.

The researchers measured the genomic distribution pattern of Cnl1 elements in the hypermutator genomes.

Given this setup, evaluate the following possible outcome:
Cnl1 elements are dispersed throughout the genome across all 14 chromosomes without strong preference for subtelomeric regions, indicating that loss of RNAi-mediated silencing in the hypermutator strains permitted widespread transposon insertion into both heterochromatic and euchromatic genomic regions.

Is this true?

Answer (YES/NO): NO